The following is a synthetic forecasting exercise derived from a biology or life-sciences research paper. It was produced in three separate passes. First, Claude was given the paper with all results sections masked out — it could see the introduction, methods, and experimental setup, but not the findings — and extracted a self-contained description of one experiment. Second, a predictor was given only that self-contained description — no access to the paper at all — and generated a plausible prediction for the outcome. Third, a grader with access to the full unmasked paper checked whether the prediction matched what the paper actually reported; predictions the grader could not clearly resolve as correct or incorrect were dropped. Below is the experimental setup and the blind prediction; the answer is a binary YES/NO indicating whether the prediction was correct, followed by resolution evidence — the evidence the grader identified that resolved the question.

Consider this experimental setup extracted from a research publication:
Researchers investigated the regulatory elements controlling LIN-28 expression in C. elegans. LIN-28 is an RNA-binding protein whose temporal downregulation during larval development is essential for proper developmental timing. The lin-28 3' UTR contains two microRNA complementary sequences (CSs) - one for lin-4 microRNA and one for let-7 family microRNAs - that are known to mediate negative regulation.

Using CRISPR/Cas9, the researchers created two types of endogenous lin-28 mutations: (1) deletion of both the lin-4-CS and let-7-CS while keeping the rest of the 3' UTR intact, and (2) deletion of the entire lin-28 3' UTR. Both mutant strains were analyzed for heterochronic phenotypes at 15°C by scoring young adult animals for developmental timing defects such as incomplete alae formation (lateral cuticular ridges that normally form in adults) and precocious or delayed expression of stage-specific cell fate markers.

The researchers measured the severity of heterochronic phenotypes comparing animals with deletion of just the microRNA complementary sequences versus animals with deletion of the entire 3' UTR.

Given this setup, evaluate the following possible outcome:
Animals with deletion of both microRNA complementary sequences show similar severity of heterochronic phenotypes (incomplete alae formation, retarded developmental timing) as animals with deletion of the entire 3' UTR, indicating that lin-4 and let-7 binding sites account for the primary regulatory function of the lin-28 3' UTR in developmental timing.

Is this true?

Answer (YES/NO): NO